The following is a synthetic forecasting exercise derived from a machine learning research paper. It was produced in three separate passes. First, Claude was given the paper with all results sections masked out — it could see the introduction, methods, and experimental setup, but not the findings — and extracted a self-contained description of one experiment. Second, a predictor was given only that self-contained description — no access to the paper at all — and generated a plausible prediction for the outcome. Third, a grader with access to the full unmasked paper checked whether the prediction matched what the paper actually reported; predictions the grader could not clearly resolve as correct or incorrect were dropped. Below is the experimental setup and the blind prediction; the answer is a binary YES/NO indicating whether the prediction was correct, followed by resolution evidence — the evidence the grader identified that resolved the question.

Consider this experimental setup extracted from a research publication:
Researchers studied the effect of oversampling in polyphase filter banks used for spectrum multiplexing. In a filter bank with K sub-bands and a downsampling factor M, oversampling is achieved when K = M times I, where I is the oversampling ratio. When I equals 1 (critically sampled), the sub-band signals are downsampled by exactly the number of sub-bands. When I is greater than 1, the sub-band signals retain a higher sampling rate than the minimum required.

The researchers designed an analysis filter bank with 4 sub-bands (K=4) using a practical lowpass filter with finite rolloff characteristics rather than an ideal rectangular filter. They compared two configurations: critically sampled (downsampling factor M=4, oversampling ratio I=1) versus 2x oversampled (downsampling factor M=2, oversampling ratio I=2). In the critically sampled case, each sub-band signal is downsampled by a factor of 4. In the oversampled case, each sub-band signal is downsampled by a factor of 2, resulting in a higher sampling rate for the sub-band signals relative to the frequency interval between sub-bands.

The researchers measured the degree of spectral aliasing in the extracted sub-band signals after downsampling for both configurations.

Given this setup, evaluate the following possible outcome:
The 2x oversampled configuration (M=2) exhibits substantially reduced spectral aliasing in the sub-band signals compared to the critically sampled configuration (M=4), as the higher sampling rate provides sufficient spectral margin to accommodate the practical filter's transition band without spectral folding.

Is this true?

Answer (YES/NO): YES